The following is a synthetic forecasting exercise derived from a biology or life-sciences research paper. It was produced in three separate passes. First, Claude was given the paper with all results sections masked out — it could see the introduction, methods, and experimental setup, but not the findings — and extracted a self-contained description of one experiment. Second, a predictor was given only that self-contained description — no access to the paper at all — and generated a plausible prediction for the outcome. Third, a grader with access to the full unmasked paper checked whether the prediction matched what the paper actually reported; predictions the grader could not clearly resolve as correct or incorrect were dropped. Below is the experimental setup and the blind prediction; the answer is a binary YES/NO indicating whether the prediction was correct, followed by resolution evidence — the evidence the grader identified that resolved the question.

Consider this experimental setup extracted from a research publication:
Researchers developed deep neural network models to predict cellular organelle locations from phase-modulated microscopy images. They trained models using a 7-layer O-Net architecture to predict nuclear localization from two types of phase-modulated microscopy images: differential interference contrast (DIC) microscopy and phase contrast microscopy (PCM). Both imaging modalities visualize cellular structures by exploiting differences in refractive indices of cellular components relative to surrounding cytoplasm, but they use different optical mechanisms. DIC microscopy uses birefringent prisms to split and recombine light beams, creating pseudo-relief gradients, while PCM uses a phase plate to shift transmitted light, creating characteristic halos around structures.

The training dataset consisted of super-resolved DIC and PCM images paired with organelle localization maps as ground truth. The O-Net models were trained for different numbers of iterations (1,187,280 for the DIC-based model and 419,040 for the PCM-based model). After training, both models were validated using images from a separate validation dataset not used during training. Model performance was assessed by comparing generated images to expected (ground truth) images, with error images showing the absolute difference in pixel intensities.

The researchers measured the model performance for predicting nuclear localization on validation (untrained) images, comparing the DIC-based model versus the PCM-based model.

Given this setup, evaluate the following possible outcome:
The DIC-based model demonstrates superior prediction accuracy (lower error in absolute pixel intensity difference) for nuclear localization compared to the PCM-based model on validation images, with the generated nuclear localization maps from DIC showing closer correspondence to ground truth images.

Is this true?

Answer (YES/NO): YES